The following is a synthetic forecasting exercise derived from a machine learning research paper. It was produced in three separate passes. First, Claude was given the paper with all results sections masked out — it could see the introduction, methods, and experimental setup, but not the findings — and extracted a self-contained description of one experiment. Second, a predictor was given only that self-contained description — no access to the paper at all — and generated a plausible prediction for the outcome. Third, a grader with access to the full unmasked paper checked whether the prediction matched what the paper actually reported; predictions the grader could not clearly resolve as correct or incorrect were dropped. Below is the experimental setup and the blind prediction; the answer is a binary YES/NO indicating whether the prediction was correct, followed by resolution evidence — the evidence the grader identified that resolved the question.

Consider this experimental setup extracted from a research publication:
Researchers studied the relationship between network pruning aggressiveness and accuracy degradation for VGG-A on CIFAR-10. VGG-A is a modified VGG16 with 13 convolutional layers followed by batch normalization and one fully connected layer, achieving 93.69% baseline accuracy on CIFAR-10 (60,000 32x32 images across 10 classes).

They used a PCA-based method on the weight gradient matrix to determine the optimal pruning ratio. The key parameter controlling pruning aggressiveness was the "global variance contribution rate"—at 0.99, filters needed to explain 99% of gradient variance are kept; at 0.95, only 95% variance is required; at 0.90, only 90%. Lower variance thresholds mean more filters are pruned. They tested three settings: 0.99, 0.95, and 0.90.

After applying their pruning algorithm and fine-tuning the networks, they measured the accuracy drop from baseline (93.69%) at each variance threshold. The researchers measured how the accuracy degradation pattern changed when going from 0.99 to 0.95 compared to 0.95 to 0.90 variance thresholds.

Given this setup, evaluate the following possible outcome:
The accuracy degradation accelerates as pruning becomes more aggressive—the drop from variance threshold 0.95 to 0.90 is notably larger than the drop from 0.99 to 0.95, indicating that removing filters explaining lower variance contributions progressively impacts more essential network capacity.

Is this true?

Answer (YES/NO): YES